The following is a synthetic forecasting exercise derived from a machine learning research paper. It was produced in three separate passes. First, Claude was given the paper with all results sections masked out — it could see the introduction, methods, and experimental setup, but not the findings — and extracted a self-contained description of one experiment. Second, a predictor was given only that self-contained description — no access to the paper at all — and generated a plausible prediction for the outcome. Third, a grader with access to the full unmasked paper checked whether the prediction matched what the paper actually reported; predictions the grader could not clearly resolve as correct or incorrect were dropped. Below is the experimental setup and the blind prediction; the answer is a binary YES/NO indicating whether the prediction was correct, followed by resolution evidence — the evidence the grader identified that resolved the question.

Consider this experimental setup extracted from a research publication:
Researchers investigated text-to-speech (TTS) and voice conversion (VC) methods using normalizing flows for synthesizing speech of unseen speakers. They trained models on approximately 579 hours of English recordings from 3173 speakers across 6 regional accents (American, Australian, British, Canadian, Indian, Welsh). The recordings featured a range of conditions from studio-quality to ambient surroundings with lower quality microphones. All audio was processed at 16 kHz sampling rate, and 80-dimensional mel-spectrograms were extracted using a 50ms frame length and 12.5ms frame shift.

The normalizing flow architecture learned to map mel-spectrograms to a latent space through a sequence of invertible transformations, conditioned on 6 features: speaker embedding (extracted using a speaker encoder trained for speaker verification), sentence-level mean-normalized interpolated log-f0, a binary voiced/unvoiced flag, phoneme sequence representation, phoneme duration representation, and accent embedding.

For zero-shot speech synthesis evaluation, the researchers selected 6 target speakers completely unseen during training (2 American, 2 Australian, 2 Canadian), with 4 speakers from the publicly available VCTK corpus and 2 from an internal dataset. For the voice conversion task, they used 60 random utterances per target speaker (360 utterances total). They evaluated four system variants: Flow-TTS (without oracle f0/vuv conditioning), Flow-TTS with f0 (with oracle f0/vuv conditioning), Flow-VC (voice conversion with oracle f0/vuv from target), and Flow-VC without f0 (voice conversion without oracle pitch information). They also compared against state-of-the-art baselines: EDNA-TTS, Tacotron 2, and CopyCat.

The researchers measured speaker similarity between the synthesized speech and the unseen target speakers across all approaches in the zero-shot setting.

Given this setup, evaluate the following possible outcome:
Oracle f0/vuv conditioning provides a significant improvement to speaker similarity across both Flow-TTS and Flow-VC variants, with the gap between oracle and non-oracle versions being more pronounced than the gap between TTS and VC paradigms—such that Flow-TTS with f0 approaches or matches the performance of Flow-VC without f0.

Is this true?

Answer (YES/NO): NO